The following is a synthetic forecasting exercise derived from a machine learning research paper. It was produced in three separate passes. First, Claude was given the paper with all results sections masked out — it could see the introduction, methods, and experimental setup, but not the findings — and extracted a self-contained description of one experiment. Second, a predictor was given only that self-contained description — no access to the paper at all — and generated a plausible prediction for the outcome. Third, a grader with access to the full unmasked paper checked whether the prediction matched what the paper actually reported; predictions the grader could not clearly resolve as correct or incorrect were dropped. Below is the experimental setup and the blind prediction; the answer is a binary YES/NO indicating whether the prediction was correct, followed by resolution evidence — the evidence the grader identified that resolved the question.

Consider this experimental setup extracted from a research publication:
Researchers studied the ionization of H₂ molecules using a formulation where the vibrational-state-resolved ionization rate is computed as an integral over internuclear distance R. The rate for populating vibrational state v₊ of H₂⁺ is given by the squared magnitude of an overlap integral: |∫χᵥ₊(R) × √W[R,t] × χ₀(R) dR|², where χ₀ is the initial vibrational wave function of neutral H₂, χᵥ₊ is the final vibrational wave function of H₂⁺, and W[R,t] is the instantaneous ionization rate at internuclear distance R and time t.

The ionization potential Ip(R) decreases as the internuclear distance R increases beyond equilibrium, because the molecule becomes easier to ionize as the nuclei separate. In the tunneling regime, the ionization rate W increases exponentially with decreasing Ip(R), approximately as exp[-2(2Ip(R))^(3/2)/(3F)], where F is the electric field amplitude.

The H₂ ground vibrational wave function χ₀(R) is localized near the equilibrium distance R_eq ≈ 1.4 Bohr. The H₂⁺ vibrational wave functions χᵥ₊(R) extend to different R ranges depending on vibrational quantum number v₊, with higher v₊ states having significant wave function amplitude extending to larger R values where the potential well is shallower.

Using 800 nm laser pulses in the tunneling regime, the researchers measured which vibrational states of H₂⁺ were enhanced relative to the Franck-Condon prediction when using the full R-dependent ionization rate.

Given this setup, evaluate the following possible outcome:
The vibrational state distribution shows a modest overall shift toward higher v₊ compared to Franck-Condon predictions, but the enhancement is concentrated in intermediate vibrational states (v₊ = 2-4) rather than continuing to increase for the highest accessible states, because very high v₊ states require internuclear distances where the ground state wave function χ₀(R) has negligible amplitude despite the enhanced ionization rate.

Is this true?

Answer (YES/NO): NO